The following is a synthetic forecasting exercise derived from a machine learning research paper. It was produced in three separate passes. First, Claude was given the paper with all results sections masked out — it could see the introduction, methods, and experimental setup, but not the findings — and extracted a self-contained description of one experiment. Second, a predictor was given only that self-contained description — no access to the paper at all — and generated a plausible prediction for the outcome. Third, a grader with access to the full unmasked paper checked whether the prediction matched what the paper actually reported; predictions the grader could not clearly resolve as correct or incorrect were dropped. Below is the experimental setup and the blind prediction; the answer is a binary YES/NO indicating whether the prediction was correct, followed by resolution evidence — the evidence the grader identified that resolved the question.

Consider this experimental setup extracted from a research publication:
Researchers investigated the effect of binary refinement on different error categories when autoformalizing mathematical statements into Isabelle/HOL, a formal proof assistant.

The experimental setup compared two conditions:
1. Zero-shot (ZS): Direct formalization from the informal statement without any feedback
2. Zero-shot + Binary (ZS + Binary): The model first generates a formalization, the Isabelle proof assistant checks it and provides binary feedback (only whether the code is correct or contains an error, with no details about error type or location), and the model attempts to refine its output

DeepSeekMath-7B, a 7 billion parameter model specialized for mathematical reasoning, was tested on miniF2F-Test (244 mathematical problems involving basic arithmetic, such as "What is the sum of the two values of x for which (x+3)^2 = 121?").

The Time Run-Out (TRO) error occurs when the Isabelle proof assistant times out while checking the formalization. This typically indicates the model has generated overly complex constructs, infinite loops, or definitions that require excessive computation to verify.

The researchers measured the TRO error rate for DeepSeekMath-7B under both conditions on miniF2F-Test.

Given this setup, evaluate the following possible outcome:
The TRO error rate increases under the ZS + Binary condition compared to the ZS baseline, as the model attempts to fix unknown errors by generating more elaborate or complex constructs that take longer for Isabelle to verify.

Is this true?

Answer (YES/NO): NO